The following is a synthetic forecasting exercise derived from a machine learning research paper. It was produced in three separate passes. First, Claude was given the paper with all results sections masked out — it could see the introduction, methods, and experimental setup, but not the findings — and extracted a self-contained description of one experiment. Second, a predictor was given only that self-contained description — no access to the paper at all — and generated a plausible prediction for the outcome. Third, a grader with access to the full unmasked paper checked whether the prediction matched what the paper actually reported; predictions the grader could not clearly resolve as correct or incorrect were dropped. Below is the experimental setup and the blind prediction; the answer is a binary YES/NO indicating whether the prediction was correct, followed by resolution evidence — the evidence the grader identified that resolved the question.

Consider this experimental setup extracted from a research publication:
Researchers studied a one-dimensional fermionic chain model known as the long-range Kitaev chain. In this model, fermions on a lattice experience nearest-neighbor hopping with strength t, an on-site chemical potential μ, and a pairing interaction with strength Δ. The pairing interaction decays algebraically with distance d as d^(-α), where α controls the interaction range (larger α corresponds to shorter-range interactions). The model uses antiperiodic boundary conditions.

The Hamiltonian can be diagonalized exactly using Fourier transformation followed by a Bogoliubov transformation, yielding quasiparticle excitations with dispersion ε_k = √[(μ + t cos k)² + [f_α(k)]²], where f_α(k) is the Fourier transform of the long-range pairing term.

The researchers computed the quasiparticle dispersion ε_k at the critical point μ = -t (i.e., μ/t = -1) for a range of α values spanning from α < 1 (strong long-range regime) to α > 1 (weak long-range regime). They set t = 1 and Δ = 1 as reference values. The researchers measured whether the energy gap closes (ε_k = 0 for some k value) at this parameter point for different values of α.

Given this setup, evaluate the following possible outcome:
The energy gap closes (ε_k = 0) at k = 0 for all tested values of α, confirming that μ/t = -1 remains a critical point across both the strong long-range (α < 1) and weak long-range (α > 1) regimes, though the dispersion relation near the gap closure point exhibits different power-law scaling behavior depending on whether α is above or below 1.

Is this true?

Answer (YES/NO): NO